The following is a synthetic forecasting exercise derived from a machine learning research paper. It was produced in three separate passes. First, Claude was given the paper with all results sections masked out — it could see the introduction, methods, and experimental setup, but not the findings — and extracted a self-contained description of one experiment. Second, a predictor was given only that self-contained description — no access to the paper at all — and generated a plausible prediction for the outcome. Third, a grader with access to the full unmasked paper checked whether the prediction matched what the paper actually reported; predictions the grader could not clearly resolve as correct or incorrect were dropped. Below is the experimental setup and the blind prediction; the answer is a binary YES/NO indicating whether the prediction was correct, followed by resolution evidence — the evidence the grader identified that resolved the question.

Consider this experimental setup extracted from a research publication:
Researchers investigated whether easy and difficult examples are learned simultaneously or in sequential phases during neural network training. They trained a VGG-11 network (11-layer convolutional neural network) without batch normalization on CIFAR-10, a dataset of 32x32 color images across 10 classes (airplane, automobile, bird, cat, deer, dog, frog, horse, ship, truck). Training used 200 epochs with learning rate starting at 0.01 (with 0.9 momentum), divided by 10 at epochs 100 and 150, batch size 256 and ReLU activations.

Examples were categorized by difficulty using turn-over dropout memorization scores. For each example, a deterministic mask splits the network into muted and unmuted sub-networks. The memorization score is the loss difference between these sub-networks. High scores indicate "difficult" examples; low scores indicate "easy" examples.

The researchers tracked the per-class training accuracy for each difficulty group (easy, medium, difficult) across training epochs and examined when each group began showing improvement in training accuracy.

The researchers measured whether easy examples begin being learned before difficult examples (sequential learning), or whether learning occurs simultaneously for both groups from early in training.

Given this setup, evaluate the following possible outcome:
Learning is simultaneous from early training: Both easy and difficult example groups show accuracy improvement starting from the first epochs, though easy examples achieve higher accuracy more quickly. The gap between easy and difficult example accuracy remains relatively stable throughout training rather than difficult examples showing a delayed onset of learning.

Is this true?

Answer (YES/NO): YES